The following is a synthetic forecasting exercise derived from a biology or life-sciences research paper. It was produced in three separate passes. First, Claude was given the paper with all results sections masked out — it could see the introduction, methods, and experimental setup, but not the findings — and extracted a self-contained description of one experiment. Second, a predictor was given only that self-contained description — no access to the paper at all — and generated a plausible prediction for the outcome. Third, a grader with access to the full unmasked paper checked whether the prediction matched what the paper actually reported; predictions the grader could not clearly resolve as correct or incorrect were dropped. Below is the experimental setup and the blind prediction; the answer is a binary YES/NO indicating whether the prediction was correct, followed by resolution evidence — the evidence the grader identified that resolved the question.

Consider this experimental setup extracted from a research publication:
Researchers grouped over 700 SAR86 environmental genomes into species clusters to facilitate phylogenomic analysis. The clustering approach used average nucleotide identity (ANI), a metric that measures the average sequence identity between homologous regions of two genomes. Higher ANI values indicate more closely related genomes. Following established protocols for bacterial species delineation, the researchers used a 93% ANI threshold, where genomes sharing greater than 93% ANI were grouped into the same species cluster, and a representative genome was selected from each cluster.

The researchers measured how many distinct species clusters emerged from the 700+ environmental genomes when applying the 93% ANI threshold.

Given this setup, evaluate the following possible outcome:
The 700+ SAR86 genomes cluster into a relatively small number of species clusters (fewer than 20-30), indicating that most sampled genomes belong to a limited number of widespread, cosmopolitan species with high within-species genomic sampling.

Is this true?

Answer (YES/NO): NO